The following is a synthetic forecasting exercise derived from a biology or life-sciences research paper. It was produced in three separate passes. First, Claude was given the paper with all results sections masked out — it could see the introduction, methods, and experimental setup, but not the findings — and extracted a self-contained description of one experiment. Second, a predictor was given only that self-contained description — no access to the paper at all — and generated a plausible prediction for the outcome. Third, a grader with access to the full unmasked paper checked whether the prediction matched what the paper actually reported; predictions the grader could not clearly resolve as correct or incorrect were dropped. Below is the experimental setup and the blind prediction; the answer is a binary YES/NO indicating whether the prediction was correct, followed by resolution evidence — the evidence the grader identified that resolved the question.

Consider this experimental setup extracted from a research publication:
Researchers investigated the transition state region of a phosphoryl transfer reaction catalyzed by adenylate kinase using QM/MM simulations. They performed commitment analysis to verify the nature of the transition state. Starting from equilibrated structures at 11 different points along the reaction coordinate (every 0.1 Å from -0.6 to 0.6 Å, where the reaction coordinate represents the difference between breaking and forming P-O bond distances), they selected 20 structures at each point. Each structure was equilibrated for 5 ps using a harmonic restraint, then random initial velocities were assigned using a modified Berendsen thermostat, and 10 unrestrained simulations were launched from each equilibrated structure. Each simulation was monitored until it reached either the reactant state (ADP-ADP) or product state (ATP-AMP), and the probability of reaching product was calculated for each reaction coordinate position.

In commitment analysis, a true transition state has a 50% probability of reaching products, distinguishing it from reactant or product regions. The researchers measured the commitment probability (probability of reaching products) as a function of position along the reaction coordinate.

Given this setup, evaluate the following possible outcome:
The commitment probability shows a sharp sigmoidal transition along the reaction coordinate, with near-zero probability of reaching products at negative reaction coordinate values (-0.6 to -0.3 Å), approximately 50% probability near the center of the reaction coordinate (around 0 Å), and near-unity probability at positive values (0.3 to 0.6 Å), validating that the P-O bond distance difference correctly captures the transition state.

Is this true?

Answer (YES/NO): NO